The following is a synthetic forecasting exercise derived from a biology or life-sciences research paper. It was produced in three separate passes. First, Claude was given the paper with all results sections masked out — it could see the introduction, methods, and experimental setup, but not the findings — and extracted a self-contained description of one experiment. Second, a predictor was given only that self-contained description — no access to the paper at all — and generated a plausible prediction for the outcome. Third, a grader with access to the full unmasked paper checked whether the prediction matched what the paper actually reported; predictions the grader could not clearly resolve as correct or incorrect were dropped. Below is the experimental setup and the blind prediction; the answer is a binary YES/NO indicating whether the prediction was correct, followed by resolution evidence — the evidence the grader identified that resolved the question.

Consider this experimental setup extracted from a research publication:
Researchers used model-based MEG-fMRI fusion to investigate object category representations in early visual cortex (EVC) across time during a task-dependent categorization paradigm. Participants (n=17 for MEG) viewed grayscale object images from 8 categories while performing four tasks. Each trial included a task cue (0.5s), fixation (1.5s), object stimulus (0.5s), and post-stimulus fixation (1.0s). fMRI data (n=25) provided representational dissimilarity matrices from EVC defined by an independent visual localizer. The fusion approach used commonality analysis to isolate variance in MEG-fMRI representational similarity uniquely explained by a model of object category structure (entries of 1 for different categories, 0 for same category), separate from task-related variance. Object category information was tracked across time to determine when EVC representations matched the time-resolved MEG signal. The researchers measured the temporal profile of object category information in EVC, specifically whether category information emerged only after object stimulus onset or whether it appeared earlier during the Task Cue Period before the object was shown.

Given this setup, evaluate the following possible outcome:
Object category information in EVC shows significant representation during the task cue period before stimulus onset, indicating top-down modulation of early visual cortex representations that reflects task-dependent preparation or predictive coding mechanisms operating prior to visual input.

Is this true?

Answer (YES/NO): NO